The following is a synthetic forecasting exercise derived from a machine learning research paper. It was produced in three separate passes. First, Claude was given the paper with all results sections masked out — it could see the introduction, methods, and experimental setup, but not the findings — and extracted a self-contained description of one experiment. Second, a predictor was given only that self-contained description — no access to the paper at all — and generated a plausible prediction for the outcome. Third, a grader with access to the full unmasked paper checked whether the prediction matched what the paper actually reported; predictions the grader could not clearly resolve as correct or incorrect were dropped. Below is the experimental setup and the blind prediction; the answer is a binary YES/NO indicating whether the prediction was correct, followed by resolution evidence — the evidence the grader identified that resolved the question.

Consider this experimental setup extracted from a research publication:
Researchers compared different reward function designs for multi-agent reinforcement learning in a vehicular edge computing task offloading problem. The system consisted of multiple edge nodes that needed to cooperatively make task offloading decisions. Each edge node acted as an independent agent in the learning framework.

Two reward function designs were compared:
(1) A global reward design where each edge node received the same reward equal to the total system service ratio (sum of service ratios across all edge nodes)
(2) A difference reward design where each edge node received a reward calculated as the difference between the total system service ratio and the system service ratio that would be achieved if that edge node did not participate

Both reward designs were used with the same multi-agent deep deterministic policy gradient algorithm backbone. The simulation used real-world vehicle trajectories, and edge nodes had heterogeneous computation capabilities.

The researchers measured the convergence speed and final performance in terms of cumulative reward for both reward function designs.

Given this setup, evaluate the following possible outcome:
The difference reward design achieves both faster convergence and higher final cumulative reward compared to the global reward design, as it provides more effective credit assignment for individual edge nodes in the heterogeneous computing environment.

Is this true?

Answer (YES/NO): NO